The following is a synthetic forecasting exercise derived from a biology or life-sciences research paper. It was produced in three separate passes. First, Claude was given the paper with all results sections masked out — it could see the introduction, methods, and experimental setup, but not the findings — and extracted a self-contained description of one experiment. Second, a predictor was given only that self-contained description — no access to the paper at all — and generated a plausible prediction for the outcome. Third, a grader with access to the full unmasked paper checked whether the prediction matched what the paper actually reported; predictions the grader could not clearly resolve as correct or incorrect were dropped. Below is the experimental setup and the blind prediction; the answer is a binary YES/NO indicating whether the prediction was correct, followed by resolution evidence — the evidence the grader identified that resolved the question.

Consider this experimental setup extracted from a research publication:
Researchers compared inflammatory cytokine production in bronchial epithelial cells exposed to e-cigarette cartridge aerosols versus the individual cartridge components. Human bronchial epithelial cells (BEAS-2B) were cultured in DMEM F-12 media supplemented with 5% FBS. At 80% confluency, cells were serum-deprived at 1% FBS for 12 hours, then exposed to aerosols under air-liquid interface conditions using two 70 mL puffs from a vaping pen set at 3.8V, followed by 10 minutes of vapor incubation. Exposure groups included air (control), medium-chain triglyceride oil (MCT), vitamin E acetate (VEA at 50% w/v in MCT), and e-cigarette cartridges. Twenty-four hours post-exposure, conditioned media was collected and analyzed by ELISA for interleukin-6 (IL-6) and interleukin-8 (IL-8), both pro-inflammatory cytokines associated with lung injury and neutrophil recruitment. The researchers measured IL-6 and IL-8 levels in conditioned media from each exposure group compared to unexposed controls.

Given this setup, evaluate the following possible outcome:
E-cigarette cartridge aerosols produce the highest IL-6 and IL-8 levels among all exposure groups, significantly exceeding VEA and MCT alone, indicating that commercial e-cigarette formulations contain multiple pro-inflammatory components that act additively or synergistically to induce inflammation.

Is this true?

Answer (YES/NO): YES